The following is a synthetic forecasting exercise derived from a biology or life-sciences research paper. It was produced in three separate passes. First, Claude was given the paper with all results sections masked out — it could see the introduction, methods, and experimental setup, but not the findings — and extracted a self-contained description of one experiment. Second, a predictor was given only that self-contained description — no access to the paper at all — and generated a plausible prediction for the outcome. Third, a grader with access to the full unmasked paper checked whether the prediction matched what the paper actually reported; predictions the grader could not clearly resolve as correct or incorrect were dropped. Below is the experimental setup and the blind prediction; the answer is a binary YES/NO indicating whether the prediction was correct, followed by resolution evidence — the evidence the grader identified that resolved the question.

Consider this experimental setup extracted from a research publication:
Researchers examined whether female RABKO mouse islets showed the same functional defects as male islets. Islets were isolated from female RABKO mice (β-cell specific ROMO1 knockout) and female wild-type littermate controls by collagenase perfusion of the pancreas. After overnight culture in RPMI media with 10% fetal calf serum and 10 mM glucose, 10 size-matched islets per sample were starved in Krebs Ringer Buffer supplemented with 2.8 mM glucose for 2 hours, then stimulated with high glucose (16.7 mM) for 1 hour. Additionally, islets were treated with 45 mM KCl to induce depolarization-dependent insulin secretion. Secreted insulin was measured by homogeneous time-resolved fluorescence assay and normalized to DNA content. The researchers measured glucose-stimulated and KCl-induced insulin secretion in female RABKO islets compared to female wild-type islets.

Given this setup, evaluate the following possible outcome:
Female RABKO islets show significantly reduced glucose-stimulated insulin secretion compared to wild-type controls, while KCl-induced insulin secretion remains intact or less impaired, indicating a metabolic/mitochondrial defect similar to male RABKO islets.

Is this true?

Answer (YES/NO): NO